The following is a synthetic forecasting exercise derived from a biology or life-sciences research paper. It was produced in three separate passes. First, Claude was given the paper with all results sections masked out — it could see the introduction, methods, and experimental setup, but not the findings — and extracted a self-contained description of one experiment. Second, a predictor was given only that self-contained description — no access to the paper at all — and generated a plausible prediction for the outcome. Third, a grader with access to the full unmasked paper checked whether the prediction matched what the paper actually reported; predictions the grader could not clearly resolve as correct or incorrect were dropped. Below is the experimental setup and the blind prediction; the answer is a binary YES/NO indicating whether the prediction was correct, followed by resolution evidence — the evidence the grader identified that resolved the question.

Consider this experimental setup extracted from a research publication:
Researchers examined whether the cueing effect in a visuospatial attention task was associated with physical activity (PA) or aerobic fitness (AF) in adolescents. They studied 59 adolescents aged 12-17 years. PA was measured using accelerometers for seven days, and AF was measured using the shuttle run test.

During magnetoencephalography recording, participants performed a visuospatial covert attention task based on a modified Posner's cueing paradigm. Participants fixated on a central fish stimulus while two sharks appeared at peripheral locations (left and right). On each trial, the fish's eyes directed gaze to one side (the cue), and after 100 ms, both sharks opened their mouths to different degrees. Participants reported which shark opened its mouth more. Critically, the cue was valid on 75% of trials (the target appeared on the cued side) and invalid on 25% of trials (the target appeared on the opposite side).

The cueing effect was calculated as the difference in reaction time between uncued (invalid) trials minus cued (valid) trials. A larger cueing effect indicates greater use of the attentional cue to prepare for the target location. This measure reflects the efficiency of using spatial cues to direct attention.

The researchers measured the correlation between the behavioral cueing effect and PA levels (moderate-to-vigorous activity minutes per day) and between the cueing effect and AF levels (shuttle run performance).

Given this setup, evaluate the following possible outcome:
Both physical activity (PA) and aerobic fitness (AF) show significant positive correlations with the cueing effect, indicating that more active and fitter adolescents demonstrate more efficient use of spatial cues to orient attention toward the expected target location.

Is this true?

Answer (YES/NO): NO